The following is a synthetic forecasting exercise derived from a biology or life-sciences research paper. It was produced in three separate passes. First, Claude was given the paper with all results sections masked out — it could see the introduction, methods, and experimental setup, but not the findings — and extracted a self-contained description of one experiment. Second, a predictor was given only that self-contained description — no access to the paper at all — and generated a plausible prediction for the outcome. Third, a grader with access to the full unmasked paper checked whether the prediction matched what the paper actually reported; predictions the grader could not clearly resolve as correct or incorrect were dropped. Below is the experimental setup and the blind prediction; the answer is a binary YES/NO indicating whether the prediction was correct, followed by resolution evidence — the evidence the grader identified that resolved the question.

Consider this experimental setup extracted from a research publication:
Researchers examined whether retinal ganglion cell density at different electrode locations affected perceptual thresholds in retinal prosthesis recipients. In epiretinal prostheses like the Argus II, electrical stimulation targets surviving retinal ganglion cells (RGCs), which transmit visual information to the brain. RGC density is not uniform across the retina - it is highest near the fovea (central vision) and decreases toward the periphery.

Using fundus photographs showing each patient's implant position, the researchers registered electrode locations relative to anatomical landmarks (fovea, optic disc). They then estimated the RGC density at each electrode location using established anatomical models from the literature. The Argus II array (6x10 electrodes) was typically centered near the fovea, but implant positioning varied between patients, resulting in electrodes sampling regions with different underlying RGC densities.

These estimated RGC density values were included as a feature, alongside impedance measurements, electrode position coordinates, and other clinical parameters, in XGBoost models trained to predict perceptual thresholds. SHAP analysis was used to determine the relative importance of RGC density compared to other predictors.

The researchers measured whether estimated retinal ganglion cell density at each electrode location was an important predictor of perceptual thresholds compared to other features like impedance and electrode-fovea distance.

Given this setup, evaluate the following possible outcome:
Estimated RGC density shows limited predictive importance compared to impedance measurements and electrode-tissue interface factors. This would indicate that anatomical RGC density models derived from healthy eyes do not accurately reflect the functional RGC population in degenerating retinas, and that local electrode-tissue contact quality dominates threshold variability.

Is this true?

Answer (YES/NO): NO